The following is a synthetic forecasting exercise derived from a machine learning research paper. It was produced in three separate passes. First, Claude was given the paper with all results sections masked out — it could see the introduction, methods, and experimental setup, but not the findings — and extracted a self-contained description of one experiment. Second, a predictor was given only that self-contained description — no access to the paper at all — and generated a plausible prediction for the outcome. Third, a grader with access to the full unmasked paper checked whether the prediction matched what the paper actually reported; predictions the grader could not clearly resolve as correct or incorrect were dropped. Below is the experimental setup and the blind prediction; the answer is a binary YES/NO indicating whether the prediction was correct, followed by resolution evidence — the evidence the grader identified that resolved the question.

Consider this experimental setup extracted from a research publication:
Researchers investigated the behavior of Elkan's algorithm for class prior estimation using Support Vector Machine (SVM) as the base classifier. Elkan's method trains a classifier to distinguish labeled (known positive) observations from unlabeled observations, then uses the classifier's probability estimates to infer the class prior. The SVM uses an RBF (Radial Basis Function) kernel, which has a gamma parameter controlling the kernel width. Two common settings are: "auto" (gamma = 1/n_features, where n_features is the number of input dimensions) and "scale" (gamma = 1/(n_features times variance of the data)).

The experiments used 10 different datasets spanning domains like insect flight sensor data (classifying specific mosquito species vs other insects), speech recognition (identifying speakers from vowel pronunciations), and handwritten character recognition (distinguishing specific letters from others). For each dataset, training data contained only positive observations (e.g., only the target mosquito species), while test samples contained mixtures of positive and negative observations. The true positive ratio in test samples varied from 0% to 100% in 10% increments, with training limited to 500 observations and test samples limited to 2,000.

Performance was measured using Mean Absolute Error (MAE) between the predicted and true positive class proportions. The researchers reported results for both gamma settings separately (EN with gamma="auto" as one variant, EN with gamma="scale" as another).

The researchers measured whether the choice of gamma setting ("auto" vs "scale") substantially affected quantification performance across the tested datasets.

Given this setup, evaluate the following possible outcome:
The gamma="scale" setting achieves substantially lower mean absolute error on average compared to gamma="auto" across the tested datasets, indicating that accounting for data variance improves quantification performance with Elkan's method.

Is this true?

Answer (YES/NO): NO